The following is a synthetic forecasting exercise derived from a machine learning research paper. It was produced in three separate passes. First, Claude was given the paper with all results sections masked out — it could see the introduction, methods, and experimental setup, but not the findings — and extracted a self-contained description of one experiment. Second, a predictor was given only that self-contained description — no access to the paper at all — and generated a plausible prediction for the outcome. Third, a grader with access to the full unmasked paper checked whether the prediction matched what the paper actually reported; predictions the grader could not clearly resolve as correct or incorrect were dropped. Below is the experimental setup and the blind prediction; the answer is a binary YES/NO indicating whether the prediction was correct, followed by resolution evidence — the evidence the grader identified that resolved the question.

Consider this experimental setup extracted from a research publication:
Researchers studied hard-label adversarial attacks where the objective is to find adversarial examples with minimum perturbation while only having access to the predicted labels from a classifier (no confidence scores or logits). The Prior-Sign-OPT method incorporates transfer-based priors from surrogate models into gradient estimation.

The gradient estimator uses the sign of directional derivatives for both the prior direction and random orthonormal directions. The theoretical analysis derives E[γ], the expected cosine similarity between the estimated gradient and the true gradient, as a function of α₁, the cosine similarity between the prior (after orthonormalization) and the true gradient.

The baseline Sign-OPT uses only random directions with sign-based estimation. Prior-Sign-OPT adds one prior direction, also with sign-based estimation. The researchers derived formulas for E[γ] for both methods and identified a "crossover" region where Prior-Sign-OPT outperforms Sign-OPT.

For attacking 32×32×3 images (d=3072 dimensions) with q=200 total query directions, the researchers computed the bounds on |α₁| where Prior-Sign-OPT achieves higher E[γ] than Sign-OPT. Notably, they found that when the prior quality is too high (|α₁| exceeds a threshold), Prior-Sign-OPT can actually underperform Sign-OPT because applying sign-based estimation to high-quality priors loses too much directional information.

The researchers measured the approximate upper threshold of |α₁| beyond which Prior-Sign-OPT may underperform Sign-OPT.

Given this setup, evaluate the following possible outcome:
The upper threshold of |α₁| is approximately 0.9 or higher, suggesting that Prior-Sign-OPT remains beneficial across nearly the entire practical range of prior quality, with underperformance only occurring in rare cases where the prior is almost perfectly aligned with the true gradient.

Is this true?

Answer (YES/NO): NO